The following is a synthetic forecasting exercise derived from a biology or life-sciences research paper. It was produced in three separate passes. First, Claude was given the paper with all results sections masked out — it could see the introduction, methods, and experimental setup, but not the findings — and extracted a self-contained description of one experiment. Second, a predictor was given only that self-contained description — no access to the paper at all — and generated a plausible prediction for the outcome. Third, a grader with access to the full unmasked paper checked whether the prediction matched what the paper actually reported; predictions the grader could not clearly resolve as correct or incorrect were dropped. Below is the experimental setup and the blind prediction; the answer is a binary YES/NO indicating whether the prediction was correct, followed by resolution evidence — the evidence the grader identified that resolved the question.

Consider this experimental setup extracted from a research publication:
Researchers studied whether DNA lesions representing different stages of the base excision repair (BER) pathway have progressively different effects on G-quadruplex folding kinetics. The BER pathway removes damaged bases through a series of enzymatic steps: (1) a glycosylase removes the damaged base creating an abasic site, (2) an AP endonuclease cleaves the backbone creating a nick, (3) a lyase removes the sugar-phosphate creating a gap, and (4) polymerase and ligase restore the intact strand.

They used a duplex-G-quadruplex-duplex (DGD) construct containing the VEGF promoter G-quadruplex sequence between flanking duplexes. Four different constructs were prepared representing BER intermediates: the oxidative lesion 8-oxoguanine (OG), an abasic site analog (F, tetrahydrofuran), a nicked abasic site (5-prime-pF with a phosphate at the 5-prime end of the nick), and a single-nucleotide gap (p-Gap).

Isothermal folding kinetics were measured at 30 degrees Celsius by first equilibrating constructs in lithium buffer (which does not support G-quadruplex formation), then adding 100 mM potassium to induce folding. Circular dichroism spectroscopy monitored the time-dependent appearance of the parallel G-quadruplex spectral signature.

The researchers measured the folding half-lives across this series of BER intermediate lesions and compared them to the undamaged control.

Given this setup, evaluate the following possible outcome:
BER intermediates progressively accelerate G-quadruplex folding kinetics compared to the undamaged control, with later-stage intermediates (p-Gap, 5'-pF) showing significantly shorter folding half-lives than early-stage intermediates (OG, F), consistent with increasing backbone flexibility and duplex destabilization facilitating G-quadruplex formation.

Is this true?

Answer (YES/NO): NO